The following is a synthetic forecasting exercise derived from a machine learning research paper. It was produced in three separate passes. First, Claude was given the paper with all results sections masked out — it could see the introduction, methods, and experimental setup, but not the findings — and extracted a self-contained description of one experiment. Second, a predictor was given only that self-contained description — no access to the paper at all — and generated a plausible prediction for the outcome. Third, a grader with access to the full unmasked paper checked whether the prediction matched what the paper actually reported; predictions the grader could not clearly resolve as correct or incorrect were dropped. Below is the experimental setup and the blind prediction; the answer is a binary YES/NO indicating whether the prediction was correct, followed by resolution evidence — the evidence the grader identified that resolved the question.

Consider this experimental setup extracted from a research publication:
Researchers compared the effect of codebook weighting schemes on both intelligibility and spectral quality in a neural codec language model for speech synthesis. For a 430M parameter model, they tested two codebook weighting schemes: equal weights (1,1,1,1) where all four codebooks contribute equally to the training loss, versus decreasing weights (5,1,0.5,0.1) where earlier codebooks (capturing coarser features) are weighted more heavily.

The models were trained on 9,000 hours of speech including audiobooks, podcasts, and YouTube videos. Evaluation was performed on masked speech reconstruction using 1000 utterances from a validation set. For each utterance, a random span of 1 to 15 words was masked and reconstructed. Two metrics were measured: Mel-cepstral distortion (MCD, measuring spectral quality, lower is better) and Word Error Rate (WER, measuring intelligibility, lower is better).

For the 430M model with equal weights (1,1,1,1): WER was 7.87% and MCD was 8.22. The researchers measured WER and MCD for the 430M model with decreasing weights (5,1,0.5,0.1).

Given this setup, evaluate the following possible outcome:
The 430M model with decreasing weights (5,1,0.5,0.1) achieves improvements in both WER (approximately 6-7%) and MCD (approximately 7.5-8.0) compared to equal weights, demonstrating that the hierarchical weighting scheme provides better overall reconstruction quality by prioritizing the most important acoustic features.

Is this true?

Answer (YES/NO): NO